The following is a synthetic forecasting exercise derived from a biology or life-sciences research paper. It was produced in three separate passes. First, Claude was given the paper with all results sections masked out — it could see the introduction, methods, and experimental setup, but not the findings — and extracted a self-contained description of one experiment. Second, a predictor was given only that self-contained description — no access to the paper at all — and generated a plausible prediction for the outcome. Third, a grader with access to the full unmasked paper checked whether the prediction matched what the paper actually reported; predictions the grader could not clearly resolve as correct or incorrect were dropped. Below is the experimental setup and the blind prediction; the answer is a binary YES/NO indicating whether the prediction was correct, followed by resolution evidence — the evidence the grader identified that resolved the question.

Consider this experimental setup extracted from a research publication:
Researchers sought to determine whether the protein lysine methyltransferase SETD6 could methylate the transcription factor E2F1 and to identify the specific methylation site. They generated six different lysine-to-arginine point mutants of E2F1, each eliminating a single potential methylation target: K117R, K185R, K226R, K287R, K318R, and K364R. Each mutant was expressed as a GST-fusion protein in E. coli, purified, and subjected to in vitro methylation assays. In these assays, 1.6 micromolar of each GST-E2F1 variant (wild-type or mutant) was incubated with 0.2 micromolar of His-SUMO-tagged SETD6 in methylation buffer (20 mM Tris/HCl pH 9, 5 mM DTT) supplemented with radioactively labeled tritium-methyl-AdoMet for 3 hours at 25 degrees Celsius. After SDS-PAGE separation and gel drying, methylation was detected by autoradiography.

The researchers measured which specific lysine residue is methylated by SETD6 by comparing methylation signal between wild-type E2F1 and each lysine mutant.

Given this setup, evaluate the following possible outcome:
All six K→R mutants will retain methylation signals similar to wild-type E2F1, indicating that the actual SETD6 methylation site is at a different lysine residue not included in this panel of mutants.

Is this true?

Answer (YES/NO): NO